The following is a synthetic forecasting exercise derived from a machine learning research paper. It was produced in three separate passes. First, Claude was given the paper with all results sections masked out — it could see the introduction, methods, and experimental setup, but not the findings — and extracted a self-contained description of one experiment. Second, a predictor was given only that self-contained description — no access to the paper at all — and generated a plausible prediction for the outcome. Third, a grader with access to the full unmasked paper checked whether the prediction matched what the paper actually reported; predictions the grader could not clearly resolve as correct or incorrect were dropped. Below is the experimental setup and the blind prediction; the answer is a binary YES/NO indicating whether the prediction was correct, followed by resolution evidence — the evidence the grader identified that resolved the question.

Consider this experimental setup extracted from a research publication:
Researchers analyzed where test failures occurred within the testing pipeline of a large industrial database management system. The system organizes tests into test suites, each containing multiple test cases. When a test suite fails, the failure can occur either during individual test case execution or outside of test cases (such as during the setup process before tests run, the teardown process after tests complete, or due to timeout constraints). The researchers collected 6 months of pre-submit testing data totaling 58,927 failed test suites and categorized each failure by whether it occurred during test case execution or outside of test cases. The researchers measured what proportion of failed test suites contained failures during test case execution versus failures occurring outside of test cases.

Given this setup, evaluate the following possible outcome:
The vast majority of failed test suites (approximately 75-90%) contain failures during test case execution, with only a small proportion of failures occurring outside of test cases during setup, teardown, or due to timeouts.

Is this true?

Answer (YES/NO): NO